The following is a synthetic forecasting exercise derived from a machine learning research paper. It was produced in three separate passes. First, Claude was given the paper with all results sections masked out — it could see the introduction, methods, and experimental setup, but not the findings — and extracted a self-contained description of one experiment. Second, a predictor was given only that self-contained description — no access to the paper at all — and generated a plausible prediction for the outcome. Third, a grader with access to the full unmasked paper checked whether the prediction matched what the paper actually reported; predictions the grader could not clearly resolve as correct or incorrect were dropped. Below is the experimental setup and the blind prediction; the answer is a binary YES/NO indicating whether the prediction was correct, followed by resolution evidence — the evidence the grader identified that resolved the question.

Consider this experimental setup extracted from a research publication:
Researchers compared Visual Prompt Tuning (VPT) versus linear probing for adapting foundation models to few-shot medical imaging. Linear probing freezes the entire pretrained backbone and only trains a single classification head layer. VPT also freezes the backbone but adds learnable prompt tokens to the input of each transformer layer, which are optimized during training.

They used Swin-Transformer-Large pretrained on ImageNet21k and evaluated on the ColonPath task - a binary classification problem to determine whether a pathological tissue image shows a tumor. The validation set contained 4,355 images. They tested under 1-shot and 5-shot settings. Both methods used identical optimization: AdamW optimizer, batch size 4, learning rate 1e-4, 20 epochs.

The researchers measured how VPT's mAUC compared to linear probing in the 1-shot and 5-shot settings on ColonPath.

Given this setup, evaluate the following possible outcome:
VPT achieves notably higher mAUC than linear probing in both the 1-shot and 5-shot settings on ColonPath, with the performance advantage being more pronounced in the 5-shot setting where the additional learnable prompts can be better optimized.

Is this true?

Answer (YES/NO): NO